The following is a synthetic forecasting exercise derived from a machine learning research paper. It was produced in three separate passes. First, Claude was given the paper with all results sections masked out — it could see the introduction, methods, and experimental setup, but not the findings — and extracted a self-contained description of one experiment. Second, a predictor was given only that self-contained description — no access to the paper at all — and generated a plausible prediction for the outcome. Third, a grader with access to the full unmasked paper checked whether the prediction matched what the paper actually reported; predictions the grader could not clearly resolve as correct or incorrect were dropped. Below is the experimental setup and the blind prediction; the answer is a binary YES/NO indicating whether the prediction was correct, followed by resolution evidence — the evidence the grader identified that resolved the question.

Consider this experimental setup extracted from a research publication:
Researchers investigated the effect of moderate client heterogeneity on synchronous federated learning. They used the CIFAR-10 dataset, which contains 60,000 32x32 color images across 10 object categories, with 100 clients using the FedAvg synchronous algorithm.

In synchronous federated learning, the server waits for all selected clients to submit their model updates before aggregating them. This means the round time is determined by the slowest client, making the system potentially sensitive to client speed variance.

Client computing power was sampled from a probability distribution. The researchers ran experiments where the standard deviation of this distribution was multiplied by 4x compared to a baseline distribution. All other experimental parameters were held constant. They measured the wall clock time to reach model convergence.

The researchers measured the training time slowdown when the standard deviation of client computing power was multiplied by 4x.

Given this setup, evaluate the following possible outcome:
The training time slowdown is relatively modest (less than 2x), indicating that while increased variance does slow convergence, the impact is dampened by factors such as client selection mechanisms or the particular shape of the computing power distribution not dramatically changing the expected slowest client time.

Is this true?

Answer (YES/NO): YES